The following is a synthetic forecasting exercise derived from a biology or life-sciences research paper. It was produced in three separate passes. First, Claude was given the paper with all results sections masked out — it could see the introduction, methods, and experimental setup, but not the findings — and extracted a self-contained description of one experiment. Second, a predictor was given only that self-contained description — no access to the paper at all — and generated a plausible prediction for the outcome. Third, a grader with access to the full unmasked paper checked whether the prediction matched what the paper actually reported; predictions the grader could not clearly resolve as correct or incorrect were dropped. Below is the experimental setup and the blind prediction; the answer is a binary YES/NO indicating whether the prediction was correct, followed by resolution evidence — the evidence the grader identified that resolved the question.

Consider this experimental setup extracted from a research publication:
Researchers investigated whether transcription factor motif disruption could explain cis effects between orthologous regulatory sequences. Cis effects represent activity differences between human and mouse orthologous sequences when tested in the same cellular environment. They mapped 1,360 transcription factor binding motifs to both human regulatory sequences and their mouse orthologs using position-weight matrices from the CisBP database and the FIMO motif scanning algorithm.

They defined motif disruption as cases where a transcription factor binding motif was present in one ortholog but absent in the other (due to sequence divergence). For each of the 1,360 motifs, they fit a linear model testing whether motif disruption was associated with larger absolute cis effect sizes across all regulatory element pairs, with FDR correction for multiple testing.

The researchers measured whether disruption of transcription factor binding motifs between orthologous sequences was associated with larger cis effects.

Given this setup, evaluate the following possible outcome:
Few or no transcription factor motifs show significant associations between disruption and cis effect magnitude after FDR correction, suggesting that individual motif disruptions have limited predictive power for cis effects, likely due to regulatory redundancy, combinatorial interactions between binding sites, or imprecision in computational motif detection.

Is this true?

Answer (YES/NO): NO